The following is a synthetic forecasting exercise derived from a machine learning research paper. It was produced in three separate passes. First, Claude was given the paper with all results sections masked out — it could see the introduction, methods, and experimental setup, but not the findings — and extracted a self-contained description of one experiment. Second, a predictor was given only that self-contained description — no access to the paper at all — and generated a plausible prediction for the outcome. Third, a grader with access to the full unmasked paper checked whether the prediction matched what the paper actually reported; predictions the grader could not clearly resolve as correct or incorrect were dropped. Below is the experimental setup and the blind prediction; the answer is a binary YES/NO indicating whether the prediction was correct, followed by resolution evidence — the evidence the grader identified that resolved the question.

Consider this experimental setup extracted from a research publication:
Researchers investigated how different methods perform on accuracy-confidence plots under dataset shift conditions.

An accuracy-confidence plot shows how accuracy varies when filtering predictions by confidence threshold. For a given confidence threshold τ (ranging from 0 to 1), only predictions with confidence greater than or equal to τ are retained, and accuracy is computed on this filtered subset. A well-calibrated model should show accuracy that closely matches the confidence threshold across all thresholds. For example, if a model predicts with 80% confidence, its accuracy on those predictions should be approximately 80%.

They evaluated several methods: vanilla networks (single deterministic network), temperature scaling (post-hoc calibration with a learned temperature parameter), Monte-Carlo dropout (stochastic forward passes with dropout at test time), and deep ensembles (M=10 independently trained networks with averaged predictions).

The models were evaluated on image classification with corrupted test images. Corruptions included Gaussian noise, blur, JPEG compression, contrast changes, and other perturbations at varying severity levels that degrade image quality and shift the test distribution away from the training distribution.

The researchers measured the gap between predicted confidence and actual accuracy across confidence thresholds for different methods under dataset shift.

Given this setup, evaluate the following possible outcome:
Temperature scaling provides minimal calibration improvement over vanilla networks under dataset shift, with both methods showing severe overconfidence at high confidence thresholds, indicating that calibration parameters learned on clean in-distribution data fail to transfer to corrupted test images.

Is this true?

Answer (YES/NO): NO